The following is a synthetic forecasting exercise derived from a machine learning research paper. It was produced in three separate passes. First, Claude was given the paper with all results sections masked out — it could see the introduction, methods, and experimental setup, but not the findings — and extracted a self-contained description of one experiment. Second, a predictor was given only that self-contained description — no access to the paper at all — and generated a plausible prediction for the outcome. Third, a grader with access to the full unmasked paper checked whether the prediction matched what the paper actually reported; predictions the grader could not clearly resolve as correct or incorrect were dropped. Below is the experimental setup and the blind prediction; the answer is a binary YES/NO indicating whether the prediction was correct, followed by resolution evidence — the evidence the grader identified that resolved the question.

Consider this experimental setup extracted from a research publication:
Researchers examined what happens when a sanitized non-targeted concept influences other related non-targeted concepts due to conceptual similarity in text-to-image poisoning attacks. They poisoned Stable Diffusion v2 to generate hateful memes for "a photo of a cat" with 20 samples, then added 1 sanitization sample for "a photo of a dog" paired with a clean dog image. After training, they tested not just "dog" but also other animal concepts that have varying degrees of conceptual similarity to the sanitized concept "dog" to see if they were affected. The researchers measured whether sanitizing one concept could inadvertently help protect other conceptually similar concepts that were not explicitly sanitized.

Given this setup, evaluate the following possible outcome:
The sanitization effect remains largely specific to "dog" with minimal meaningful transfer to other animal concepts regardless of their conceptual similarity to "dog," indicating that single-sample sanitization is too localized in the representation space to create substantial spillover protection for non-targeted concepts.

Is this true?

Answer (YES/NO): NO